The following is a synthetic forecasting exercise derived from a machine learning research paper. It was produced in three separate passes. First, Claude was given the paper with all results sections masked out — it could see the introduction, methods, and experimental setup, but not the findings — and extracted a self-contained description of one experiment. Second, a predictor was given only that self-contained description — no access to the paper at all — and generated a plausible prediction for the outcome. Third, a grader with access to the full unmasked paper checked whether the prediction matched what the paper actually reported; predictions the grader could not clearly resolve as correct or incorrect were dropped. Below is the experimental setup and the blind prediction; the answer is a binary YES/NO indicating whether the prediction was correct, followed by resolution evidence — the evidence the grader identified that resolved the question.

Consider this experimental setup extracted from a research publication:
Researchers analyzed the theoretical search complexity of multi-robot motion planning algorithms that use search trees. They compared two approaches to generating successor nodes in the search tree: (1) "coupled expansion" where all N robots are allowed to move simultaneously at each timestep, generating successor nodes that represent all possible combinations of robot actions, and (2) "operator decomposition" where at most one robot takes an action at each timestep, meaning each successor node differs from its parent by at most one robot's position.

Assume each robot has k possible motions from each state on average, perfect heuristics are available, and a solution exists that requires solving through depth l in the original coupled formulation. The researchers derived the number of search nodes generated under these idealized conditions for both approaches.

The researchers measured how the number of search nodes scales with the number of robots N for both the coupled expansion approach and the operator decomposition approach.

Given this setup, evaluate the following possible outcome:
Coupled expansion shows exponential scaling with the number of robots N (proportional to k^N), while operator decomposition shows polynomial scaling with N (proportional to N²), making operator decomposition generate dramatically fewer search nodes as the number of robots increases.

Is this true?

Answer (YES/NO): NO